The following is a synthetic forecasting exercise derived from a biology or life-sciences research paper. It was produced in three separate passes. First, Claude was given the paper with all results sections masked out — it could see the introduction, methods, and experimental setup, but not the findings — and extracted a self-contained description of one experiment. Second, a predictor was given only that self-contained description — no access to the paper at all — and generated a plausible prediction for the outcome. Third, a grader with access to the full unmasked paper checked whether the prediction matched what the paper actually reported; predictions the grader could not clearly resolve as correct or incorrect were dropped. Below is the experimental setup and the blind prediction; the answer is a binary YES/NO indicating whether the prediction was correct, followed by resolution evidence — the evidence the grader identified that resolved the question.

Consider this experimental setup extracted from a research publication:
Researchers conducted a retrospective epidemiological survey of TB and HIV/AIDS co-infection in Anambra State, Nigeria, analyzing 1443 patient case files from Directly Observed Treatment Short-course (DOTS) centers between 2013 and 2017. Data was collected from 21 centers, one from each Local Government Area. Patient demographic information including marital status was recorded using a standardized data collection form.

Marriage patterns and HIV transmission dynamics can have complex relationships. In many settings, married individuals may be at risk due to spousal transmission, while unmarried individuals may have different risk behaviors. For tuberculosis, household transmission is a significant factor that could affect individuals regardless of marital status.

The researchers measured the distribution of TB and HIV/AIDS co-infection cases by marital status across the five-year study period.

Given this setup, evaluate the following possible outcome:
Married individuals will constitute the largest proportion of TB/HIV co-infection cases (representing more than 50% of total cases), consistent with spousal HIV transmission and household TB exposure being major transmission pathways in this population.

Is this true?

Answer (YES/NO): NO